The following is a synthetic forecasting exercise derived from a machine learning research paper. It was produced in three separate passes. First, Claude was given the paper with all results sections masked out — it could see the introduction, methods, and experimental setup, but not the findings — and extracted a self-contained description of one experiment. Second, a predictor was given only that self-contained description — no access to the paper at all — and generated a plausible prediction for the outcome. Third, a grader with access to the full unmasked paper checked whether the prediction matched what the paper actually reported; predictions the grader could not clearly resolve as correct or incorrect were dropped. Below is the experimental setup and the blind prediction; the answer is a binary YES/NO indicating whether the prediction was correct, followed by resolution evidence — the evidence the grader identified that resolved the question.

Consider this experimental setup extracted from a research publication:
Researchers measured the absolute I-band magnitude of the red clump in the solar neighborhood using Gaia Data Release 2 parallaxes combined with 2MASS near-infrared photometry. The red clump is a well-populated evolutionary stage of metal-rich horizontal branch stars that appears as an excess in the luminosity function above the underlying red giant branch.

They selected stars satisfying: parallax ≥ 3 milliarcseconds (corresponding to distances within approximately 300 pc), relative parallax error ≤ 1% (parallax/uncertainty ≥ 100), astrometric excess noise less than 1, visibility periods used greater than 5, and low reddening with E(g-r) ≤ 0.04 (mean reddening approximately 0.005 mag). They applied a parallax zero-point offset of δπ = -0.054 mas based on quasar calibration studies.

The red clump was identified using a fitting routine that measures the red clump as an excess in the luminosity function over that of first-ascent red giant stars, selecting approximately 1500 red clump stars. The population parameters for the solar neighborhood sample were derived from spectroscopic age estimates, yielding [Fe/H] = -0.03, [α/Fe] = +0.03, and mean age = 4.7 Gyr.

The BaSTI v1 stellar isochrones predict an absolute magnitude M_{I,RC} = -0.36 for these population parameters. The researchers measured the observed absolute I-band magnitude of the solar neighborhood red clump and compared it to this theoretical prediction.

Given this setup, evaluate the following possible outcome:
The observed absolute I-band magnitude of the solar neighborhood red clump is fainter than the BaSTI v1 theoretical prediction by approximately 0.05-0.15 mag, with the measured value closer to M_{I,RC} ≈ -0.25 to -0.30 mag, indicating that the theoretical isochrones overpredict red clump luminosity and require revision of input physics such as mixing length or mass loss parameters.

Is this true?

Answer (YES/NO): YES